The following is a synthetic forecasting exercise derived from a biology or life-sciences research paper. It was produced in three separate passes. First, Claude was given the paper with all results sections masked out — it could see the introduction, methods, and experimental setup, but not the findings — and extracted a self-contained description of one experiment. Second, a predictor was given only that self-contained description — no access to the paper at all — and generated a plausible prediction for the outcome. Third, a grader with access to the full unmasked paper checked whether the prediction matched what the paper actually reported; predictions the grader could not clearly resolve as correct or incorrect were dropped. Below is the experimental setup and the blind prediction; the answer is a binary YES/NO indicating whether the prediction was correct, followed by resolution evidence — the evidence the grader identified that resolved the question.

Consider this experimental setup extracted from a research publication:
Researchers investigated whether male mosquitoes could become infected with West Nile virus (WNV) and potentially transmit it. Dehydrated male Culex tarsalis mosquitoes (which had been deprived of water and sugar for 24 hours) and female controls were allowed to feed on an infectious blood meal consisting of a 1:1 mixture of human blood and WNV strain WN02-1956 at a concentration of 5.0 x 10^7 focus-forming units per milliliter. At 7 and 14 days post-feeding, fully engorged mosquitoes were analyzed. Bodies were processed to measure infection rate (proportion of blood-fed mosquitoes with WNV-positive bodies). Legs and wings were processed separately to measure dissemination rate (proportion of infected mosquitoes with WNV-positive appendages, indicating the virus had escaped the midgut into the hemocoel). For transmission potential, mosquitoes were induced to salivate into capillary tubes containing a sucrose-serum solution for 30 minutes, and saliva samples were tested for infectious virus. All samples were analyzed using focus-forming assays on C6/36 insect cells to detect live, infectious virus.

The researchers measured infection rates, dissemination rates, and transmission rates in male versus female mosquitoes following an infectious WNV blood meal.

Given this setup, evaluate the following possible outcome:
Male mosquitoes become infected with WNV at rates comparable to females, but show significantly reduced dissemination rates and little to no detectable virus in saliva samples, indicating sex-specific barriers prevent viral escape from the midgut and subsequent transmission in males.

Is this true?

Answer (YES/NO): NO